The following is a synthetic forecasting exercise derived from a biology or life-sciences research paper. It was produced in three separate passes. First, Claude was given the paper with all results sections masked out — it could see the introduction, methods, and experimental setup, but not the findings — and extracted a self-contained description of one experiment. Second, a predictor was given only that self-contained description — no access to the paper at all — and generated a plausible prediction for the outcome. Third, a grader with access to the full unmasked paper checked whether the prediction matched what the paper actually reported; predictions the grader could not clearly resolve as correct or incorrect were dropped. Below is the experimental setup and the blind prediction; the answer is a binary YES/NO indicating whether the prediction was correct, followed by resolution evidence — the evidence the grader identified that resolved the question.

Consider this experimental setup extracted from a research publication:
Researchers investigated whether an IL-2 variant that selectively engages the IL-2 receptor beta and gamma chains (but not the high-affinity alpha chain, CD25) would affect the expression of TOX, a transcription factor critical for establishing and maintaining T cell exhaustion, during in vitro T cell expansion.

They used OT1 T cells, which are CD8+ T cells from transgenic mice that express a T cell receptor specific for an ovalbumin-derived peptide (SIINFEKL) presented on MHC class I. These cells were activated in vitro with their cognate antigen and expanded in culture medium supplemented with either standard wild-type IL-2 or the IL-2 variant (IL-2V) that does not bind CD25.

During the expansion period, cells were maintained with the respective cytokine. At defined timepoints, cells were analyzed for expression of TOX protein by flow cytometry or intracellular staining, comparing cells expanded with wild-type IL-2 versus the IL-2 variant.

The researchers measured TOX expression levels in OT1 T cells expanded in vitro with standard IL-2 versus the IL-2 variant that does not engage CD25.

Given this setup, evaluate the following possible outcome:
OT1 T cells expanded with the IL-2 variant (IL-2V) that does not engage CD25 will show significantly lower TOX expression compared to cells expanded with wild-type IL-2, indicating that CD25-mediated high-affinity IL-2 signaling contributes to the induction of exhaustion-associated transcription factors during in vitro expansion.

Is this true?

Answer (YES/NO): YES